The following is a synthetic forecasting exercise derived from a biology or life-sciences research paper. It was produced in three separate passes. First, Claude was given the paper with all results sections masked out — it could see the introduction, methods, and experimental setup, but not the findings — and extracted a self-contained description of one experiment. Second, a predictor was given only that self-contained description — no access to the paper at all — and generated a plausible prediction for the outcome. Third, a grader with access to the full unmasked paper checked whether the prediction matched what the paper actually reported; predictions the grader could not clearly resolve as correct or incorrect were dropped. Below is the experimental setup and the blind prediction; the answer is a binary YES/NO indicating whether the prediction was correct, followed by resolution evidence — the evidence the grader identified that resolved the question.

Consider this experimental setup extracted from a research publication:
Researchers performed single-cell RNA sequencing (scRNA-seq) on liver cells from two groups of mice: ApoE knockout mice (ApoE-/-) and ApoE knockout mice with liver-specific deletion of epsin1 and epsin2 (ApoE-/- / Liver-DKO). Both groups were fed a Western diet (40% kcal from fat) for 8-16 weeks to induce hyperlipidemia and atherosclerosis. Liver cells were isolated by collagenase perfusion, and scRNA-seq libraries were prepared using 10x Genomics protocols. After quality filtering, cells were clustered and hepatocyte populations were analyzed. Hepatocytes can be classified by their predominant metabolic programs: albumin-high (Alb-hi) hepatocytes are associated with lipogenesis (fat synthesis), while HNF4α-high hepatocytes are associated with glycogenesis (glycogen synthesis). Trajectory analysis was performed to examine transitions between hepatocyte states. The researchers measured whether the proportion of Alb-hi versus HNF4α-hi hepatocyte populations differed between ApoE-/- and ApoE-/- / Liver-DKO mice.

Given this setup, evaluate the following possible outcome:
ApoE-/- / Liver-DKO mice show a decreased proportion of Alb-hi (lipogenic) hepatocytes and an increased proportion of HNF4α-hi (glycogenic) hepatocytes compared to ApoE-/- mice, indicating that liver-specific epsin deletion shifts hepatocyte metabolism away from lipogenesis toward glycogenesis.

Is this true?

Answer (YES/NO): YES